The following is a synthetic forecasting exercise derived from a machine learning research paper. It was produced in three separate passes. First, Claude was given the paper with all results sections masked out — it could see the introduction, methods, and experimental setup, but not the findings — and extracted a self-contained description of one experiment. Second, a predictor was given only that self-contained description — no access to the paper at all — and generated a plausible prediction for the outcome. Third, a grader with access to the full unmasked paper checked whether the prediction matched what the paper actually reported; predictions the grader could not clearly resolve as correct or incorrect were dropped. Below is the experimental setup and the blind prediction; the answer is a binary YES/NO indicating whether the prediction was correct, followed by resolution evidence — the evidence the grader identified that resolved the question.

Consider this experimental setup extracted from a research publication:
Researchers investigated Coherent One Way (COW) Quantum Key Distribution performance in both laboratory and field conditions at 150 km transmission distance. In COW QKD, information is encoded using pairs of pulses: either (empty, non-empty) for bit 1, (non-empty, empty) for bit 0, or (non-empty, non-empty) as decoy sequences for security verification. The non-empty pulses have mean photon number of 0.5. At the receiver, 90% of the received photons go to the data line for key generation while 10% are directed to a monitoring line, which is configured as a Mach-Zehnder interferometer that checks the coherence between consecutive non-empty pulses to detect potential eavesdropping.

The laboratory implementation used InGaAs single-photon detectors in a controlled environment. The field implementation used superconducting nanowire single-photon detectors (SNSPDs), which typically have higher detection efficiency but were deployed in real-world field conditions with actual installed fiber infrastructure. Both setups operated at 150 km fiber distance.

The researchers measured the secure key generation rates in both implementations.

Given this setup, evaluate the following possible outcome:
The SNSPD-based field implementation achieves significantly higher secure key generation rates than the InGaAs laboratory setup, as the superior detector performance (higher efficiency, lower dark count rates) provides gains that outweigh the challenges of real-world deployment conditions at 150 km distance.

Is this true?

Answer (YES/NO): NO